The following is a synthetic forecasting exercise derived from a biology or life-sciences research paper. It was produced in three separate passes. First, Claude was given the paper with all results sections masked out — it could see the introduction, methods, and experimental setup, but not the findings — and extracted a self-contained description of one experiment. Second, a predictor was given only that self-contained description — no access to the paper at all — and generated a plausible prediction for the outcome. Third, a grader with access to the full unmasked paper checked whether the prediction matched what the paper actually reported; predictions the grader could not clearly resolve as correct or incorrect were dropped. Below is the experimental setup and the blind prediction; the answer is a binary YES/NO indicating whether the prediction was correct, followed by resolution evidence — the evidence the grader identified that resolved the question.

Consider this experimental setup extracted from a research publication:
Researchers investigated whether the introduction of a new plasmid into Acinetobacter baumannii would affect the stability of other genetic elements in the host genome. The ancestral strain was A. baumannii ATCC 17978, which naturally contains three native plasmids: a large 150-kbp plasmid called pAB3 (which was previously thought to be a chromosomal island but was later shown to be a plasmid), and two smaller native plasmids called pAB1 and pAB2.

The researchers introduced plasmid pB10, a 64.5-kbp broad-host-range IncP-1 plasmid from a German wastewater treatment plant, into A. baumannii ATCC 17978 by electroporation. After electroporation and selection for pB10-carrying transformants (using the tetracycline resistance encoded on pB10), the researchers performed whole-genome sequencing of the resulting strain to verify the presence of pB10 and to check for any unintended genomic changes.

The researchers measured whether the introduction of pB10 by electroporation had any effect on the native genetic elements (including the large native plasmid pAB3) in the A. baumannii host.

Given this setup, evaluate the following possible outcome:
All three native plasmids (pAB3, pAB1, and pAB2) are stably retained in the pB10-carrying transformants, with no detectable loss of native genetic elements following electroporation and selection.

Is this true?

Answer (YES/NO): NO